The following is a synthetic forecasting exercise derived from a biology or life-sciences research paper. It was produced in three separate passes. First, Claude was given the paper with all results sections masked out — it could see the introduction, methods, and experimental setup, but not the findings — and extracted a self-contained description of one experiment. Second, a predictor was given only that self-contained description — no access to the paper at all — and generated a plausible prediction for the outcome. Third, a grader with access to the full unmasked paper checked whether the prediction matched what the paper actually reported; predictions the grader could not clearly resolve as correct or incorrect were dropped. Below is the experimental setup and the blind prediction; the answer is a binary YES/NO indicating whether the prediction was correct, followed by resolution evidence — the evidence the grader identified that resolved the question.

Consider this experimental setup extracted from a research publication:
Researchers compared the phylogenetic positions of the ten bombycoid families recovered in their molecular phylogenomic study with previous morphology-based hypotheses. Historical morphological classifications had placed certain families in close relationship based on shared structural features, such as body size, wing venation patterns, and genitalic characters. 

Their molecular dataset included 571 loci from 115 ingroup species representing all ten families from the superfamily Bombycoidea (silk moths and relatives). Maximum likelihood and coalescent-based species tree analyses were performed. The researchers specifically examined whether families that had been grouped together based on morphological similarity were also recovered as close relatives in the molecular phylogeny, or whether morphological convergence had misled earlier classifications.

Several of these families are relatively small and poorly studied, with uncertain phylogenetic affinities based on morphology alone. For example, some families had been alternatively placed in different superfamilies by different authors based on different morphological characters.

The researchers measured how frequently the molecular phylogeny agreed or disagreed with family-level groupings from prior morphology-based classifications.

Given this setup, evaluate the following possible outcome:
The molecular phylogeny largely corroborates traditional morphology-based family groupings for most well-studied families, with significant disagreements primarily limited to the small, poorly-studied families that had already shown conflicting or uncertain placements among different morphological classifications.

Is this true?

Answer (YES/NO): NO